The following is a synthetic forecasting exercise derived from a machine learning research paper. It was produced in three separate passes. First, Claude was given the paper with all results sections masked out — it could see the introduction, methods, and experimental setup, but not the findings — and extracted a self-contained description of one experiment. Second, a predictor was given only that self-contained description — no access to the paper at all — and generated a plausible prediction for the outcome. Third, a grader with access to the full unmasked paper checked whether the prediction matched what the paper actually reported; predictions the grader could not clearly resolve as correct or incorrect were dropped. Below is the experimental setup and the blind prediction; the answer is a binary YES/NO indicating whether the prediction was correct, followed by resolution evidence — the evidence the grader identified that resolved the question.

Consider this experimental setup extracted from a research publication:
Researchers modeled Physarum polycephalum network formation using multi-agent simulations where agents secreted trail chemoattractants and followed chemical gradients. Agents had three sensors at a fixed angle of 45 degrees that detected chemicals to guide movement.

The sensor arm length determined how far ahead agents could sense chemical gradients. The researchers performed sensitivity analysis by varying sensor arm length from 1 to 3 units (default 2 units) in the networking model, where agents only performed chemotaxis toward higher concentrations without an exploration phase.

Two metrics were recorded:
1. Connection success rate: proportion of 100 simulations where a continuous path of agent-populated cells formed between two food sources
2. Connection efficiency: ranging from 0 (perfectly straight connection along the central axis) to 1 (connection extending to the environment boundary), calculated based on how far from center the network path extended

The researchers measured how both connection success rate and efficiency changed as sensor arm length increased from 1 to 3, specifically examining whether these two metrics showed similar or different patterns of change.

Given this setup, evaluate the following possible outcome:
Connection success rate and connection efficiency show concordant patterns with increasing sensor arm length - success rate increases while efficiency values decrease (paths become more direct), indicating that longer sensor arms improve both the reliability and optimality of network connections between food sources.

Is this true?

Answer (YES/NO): NO